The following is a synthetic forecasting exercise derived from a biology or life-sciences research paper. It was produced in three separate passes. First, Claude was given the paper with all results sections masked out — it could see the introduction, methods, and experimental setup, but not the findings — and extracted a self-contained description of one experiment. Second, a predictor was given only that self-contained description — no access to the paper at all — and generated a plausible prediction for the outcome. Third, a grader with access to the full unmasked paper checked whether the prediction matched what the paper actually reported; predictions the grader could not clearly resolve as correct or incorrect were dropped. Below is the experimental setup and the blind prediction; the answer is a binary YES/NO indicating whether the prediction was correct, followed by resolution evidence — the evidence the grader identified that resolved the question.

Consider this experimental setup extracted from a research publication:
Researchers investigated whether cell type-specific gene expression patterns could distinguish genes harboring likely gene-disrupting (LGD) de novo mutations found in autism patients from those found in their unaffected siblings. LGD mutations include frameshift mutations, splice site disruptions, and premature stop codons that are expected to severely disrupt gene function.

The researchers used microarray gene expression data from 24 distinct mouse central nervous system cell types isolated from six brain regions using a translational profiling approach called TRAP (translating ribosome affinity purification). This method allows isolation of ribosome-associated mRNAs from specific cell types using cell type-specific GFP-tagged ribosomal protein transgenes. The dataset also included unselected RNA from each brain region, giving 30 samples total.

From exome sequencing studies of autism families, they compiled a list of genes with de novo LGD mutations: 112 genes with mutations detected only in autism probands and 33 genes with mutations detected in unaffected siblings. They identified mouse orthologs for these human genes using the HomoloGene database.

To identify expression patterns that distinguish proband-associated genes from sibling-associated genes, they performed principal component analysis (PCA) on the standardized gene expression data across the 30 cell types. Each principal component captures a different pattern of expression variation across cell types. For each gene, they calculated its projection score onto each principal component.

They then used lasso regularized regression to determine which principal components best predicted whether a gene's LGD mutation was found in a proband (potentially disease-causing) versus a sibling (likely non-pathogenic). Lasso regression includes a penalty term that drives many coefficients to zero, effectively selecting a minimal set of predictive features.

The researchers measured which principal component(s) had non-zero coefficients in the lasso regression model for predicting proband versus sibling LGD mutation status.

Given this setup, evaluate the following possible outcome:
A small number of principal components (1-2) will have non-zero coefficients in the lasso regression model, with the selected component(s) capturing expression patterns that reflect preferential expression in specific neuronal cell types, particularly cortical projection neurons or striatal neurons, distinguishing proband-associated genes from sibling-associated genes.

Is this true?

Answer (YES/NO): YES